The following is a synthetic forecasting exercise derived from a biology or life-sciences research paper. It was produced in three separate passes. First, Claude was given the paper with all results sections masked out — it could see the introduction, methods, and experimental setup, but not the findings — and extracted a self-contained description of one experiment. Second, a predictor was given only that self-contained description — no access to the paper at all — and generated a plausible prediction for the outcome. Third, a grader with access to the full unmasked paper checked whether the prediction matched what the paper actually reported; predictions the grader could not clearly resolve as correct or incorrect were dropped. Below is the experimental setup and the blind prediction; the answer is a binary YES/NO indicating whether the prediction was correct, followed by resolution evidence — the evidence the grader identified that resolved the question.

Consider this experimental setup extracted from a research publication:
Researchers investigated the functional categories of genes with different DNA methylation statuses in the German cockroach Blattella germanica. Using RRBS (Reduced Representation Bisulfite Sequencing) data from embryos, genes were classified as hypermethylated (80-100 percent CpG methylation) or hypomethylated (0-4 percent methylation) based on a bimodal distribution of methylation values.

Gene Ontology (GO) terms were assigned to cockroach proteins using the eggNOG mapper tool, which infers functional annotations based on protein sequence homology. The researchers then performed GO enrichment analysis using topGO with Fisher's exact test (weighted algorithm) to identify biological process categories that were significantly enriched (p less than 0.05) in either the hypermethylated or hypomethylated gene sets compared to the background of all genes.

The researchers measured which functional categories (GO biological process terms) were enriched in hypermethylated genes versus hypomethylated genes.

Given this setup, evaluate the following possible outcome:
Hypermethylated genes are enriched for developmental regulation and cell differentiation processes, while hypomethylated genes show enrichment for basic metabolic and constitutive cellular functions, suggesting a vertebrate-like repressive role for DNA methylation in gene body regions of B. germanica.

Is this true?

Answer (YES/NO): NO